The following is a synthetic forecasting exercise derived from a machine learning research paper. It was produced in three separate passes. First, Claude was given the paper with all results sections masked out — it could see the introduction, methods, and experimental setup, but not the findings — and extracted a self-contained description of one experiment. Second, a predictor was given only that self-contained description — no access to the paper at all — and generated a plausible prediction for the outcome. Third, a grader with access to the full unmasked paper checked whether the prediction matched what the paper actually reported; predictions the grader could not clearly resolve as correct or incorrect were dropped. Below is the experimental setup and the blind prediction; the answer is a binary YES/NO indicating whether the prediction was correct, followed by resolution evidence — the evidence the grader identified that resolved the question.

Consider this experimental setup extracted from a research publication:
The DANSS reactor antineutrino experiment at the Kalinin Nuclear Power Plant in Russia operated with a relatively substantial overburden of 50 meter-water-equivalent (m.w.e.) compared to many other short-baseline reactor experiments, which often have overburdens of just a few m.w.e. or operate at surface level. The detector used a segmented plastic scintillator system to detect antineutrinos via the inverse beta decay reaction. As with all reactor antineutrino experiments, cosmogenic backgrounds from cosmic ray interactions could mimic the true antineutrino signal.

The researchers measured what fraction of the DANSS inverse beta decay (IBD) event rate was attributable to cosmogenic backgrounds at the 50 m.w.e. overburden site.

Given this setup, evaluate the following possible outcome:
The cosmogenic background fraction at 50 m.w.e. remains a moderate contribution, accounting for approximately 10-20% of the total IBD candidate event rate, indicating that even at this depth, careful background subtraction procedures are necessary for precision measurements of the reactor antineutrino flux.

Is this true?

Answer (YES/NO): NO